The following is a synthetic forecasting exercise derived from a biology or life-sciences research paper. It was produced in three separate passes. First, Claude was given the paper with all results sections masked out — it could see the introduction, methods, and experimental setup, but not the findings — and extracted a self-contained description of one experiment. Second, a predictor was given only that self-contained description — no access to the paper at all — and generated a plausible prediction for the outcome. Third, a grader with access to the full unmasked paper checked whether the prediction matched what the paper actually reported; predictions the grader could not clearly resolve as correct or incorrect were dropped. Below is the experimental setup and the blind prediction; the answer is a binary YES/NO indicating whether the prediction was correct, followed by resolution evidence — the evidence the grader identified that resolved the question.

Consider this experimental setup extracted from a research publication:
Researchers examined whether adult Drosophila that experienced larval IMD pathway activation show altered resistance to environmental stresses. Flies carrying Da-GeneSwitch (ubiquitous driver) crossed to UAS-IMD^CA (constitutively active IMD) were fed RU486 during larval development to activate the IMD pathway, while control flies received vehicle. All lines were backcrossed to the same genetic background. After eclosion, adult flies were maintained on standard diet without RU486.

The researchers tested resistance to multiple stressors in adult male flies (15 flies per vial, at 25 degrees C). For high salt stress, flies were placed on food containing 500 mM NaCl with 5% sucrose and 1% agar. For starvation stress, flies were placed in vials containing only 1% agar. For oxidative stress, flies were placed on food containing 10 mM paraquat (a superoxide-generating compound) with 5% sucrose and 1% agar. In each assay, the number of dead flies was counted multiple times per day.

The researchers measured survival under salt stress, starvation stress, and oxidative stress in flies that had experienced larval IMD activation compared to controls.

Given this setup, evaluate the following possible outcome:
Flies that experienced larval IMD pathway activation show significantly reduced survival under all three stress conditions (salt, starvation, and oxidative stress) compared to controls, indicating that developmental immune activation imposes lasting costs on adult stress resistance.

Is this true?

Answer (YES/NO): NO